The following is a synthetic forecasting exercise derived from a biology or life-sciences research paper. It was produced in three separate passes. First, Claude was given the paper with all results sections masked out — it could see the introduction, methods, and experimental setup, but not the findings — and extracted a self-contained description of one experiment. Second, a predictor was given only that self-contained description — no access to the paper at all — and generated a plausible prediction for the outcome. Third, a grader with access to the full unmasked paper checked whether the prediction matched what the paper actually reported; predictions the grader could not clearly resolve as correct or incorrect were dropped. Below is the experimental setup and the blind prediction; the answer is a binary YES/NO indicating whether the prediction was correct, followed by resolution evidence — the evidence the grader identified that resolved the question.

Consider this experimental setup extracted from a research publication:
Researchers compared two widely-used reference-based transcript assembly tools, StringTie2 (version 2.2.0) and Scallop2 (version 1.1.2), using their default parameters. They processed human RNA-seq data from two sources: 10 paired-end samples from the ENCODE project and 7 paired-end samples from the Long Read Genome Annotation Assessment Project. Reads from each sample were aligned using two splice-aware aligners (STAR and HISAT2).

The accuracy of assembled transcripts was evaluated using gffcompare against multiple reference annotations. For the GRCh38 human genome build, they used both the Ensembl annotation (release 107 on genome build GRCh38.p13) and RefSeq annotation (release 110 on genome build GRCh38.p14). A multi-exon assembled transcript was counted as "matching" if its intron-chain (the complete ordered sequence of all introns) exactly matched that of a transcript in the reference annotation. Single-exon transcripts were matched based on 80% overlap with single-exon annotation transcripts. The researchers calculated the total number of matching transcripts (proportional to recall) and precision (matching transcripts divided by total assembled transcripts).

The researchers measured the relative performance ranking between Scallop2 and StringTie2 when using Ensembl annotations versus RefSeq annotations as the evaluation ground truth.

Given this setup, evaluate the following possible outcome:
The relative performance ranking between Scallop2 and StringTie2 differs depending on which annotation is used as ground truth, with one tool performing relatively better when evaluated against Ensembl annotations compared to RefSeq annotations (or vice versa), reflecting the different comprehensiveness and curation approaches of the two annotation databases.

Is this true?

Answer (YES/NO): YES